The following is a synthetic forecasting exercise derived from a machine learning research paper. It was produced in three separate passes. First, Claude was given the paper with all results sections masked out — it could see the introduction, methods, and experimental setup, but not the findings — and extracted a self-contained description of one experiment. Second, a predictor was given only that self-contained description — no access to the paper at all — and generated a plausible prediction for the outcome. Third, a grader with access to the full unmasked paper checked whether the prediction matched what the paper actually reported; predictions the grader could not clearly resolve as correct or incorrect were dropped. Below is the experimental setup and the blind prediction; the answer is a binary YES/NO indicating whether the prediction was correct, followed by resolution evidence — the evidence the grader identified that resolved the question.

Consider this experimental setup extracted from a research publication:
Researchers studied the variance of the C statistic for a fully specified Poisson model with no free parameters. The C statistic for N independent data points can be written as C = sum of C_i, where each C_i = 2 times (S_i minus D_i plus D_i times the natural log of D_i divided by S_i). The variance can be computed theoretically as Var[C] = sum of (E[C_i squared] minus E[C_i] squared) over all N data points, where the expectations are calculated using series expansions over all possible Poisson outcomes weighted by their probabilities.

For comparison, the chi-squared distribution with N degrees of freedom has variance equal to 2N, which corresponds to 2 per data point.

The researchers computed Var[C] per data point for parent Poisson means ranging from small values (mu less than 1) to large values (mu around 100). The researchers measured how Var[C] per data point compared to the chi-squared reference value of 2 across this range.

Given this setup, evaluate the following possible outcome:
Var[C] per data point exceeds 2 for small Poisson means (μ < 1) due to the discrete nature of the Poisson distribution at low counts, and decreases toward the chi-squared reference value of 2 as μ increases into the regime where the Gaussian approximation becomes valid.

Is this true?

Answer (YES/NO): NO